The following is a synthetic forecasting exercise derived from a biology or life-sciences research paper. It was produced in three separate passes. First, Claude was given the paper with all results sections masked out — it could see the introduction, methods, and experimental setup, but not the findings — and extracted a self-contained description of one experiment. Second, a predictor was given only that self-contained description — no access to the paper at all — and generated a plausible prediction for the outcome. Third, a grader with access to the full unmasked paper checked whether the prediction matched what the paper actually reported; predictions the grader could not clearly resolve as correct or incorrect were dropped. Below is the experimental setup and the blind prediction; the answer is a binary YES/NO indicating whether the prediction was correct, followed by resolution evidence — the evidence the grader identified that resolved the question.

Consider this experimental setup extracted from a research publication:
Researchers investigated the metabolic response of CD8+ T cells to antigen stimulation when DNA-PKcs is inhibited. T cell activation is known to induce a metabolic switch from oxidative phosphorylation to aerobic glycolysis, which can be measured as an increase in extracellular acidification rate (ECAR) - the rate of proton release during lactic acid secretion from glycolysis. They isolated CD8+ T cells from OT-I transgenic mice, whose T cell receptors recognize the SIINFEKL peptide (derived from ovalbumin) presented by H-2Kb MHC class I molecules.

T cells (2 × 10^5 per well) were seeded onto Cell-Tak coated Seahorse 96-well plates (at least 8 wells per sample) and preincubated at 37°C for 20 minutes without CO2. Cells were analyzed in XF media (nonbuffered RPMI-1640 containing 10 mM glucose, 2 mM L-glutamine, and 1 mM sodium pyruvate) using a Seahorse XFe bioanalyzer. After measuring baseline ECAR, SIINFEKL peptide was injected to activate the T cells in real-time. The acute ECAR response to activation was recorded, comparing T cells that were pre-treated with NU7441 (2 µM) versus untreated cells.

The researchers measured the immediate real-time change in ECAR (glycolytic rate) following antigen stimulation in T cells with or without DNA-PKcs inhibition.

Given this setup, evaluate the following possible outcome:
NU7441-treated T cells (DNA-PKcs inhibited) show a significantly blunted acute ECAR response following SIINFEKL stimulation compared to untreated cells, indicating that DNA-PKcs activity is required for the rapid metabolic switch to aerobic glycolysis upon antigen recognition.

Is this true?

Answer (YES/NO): YES